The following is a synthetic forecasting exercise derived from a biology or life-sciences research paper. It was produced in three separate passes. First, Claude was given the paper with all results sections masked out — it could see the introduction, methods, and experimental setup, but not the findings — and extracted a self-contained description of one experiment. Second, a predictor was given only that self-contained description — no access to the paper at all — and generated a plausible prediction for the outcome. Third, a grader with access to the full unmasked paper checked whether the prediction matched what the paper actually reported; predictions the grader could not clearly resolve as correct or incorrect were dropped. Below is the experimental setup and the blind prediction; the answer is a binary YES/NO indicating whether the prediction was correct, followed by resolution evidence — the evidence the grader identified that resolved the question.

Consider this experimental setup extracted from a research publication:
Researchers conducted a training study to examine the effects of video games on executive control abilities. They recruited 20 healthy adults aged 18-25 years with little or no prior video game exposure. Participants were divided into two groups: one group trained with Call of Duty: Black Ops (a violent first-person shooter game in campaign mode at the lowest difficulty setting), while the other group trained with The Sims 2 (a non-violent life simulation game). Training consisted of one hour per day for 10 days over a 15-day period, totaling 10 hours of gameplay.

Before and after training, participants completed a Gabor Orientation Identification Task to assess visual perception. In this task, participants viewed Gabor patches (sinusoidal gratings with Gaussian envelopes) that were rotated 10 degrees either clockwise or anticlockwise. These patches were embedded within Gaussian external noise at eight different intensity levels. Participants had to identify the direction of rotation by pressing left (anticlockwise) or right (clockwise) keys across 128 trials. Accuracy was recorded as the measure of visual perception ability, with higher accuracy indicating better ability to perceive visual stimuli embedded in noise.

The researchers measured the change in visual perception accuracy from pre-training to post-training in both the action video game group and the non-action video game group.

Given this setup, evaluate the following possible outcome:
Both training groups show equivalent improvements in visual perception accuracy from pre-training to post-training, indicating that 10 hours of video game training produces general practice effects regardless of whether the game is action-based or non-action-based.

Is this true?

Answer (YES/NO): NO